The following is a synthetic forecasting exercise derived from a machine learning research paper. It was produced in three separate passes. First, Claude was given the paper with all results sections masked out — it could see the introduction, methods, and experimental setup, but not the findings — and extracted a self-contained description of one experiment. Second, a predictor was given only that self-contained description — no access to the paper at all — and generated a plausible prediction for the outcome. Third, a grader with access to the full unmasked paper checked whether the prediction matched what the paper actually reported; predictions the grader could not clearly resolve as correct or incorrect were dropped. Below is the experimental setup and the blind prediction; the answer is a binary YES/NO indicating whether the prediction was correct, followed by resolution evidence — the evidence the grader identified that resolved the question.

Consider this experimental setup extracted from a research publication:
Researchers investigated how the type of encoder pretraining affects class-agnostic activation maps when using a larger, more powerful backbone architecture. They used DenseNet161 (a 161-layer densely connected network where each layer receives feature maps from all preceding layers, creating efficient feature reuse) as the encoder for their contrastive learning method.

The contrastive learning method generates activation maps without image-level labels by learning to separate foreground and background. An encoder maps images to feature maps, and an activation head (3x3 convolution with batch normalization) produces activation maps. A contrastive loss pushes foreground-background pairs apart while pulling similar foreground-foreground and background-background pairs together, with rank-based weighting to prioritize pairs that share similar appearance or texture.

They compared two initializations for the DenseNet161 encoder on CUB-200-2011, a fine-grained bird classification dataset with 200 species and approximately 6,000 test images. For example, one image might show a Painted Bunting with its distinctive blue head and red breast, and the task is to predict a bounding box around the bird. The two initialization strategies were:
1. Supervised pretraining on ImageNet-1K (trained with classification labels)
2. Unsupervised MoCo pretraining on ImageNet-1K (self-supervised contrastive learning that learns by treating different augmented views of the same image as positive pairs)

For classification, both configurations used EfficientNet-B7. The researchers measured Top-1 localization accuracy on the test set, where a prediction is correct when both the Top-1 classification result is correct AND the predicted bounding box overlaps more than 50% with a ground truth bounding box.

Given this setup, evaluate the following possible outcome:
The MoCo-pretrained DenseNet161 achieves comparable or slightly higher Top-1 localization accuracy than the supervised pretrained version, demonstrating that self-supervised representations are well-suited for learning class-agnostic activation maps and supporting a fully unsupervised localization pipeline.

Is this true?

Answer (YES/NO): NO